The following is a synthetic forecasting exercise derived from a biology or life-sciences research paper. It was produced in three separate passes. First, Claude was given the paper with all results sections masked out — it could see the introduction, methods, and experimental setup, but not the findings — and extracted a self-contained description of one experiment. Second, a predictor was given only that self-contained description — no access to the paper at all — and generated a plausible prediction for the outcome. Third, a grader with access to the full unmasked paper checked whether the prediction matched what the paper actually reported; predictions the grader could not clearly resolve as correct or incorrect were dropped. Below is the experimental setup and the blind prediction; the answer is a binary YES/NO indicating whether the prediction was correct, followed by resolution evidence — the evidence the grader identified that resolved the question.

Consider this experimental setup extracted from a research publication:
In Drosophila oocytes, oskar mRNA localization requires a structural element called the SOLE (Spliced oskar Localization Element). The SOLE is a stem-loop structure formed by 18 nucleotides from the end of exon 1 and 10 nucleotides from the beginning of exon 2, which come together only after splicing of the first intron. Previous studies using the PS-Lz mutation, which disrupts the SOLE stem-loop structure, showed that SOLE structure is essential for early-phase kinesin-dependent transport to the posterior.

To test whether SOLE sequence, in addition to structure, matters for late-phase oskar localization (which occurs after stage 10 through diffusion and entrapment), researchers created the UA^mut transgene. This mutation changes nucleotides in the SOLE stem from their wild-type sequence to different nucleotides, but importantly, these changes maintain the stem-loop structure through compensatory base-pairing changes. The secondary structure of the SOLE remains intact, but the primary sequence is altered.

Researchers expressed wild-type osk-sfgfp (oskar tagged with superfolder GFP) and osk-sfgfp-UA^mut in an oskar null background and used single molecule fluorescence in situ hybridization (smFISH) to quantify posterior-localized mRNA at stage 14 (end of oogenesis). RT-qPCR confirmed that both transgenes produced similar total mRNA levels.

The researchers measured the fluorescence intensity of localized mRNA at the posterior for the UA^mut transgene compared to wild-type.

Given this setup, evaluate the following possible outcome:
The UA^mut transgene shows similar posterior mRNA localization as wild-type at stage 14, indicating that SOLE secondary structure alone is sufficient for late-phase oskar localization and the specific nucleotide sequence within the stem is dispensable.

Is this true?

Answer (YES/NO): NO